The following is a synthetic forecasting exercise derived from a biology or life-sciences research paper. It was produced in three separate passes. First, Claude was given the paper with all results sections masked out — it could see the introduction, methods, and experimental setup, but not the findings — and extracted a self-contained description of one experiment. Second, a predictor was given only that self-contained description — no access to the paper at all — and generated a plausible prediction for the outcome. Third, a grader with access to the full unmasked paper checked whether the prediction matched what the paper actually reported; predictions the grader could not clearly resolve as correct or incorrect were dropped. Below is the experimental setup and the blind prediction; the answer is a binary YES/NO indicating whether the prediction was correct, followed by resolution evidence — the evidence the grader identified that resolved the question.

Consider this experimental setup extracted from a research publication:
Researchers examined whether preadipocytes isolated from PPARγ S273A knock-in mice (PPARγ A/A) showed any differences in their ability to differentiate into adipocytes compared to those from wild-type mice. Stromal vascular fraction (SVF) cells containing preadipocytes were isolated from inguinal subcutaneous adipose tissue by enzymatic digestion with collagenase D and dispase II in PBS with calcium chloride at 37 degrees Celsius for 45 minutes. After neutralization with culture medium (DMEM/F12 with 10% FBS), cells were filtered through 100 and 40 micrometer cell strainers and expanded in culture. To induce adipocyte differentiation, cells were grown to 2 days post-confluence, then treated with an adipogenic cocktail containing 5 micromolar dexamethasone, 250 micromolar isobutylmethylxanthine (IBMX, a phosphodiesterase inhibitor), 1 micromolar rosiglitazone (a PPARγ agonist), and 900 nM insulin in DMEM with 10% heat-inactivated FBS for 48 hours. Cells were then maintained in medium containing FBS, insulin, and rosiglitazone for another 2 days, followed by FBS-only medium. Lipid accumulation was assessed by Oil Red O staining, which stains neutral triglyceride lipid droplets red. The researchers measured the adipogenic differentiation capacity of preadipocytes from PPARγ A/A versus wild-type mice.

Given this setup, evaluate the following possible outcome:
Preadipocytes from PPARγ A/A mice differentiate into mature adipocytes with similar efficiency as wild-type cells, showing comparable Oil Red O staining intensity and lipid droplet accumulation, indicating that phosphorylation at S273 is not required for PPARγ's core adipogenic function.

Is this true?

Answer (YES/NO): YES